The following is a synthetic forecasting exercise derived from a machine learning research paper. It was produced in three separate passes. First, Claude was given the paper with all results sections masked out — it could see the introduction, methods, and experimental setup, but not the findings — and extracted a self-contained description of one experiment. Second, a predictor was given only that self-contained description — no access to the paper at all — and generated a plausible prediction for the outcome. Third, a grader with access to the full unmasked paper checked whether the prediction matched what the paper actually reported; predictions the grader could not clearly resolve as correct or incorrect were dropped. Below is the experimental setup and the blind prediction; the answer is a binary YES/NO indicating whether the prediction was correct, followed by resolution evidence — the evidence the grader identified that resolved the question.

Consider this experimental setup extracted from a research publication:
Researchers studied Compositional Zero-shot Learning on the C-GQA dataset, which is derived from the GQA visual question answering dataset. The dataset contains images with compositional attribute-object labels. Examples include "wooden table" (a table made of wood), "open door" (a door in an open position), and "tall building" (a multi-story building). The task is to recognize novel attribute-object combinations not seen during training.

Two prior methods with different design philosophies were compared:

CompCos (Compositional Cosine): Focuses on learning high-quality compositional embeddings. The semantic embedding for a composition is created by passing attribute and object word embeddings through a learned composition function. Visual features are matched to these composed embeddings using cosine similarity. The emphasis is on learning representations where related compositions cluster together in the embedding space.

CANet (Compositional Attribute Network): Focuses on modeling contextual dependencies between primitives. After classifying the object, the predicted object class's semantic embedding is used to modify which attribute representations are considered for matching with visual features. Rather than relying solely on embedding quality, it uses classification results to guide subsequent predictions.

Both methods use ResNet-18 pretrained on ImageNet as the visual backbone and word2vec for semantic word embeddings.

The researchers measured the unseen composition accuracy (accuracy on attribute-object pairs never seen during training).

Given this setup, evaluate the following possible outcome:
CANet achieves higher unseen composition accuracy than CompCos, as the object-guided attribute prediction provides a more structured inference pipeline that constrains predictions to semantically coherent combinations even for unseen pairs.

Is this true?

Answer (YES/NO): YES